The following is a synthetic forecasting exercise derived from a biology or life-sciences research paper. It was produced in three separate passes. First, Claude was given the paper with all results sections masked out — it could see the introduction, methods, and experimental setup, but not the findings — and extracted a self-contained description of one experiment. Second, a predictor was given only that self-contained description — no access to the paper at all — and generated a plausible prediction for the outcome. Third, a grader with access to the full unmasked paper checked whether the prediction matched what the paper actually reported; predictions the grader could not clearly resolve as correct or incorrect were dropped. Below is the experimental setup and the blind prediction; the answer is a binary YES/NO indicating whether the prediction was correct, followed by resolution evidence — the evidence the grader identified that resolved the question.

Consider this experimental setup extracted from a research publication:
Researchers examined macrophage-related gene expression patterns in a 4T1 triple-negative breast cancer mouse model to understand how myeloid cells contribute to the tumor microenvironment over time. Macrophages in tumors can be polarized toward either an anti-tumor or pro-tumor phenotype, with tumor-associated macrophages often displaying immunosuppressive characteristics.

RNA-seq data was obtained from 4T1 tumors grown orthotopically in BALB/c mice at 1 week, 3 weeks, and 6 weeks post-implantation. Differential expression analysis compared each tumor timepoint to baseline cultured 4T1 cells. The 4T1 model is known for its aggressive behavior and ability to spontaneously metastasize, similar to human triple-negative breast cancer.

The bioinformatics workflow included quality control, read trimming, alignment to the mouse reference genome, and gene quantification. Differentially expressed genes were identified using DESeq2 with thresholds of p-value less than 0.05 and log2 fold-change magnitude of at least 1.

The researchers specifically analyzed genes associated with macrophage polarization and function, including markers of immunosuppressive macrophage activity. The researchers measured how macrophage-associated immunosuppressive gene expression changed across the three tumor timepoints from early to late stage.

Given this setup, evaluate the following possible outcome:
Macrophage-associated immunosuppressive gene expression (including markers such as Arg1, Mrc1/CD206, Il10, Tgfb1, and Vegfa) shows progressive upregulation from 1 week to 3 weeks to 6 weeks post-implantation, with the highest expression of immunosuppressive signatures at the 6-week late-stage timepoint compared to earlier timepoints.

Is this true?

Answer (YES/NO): NO